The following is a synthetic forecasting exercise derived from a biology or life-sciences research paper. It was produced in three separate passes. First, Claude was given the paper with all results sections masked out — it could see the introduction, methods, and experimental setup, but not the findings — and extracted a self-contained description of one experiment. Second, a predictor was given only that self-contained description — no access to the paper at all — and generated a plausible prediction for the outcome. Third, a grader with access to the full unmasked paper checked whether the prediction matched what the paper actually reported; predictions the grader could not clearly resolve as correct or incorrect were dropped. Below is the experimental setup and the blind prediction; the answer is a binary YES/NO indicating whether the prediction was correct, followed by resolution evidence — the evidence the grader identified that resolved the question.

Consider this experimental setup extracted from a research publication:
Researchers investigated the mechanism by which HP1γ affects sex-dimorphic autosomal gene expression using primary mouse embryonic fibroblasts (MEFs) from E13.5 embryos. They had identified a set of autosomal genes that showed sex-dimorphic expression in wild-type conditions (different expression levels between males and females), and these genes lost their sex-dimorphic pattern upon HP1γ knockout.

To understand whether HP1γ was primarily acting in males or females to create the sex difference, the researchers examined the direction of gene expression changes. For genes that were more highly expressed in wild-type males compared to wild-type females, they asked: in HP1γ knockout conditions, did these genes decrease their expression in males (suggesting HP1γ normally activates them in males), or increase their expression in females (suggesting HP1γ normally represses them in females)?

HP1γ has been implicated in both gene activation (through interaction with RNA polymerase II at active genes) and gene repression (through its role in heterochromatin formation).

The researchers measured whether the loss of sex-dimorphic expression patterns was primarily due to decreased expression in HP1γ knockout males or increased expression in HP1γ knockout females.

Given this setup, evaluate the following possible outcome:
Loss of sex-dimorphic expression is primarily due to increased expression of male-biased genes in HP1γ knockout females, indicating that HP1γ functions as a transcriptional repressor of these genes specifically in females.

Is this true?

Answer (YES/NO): NO